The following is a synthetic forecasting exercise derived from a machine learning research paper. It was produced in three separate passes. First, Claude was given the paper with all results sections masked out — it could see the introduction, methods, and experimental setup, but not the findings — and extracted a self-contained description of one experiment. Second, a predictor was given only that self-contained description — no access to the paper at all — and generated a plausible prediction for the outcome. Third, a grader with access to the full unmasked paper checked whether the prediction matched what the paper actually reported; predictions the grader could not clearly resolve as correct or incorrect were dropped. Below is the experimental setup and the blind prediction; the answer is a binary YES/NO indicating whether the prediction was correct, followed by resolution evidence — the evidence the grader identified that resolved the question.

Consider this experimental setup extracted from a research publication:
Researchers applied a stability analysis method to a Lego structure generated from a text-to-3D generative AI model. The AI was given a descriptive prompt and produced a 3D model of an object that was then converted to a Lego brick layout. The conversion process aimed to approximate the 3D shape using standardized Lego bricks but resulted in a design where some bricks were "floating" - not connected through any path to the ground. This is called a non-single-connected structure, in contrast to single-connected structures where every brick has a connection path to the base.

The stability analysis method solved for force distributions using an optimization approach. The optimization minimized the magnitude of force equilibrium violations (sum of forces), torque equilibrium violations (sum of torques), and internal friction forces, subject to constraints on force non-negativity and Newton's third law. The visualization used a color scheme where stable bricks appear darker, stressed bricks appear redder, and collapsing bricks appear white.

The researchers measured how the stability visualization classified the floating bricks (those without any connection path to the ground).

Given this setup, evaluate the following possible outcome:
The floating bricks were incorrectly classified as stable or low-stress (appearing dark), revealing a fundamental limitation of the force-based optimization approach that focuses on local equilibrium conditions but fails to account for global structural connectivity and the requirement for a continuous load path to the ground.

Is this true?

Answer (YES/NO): NO